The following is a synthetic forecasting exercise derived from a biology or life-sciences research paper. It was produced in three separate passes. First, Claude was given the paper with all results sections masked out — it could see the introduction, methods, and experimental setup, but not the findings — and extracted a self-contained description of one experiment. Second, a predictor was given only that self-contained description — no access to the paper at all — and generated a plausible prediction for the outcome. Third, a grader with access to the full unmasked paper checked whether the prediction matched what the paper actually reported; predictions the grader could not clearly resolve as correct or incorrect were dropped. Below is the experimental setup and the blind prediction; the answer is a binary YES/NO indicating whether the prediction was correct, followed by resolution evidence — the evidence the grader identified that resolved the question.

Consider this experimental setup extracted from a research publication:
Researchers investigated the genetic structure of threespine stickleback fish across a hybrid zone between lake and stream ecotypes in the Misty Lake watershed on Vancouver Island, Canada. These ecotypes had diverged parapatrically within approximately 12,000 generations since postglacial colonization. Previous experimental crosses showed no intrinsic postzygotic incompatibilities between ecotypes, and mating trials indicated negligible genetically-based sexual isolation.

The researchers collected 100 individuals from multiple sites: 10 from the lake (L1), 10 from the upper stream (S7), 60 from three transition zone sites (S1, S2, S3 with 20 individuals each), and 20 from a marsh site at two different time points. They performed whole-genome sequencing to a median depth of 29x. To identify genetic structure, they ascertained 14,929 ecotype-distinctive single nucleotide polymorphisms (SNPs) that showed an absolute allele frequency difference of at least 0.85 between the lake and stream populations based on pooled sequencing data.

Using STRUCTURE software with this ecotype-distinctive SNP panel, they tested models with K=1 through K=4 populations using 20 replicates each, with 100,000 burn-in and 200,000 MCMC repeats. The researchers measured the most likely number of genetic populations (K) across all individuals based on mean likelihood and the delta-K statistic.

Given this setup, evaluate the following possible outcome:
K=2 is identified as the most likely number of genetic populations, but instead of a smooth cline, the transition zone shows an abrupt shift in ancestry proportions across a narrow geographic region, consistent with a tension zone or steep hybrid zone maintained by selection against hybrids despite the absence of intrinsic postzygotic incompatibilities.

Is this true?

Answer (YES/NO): YES